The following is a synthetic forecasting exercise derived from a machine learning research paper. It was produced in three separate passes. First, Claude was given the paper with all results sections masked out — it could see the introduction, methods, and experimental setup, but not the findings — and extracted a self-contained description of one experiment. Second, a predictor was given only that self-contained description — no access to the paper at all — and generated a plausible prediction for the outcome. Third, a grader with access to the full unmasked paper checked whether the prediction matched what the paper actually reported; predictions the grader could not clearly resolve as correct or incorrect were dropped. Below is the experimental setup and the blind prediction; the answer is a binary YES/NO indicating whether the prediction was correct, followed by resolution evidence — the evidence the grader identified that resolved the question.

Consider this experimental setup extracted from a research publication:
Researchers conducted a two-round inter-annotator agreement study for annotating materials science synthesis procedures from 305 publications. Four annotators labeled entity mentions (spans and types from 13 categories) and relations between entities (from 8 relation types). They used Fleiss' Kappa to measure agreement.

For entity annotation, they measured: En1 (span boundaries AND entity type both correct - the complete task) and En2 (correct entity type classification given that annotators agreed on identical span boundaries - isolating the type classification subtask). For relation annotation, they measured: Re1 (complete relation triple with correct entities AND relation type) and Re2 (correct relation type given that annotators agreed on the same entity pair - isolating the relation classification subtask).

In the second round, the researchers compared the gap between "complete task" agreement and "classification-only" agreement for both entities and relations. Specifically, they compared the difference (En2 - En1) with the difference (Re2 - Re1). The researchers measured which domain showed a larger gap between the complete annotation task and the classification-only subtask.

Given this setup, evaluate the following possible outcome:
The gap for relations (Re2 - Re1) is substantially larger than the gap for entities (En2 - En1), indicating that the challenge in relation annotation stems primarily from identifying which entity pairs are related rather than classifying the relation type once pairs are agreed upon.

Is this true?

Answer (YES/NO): YES